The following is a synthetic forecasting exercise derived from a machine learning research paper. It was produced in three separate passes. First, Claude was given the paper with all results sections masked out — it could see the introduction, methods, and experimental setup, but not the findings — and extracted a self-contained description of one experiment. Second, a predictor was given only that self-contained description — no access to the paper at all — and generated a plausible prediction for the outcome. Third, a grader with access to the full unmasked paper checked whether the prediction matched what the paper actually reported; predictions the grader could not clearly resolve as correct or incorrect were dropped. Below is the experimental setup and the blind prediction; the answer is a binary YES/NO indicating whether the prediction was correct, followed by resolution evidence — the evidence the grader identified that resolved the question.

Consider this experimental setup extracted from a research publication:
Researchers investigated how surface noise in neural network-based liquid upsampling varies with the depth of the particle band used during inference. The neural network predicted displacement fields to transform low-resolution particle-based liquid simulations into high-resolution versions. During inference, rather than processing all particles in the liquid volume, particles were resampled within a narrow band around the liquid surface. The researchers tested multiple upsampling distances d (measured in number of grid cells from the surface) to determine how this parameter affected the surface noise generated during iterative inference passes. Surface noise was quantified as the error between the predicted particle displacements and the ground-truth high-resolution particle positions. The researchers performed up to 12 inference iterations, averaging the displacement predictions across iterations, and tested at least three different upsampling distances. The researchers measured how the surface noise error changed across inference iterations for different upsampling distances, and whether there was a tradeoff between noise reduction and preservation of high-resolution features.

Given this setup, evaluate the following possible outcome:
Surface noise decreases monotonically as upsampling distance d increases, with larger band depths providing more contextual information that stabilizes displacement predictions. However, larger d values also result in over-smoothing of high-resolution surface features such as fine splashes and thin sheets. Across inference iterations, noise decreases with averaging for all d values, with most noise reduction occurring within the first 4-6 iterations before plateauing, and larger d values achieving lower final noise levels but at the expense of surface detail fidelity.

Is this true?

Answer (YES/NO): NO